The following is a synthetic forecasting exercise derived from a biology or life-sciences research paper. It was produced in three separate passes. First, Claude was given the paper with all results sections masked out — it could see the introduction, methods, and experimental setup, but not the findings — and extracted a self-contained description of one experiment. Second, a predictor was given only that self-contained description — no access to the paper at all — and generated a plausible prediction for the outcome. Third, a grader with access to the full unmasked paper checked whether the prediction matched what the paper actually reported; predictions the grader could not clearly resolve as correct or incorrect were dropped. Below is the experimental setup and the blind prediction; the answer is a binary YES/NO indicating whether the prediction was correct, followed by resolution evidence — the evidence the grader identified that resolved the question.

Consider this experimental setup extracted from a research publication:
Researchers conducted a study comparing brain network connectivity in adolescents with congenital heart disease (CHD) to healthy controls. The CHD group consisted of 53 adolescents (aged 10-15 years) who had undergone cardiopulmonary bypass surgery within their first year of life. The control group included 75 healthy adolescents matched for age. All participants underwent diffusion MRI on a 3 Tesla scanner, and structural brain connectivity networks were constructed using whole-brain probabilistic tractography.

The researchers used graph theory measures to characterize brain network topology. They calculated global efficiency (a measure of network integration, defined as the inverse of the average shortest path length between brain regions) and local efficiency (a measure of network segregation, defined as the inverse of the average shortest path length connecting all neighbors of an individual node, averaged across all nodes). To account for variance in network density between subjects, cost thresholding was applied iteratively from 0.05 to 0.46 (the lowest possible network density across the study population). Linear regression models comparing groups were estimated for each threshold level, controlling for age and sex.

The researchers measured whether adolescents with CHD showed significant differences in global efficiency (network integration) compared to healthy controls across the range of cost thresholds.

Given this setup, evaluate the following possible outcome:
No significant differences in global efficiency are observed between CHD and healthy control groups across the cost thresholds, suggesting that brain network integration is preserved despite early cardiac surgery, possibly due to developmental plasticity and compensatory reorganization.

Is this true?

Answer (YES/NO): YES